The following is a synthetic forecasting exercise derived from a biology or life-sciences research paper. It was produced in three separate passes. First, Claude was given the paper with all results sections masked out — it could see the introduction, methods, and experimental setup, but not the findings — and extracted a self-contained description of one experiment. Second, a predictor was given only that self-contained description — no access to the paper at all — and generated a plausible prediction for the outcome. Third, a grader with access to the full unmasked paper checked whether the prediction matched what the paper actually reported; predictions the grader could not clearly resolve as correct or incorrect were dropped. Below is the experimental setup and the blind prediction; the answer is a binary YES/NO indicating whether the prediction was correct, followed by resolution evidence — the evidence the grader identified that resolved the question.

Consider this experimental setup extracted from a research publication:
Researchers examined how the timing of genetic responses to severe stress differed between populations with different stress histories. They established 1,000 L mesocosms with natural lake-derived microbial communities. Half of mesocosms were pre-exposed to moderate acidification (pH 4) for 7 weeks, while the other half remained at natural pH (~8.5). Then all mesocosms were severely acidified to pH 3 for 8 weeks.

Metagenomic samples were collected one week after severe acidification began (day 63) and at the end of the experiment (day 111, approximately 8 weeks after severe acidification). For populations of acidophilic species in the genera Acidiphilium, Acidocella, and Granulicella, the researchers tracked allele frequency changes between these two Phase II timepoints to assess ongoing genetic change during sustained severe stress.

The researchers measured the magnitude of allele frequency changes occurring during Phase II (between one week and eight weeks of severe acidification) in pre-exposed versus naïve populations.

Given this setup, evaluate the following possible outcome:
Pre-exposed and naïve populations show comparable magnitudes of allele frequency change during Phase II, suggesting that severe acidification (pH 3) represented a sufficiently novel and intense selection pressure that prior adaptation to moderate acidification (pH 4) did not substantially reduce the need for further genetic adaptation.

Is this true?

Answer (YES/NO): NO